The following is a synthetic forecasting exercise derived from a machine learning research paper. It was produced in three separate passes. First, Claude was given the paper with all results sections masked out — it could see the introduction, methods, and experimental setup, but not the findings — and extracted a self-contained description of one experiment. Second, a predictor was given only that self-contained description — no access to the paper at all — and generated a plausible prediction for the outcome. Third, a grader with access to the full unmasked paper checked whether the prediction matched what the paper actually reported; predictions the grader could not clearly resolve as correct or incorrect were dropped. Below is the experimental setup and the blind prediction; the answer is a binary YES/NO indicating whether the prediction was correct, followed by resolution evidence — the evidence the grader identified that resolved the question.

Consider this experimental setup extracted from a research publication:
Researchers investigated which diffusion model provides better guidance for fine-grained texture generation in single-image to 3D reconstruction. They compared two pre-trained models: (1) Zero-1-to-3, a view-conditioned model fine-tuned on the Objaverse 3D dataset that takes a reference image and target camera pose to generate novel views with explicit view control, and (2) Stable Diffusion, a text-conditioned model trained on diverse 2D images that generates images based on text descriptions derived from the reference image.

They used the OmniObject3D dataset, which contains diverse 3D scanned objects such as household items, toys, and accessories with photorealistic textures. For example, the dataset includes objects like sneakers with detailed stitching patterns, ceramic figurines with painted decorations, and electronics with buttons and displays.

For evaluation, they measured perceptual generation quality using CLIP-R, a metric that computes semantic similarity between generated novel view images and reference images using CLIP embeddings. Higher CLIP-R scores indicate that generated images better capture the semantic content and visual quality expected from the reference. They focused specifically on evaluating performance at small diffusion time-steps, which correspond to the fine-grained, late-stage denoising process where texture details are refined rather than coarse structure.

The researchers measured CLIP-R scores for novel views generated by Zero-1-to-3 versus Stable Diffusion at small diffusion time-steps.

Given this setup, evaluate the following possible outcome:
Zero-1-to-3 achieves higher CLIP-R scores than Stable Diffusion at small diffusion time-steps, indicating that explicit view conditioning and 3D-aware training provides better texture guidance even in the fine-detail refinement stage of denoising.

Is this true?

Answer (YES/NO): NO